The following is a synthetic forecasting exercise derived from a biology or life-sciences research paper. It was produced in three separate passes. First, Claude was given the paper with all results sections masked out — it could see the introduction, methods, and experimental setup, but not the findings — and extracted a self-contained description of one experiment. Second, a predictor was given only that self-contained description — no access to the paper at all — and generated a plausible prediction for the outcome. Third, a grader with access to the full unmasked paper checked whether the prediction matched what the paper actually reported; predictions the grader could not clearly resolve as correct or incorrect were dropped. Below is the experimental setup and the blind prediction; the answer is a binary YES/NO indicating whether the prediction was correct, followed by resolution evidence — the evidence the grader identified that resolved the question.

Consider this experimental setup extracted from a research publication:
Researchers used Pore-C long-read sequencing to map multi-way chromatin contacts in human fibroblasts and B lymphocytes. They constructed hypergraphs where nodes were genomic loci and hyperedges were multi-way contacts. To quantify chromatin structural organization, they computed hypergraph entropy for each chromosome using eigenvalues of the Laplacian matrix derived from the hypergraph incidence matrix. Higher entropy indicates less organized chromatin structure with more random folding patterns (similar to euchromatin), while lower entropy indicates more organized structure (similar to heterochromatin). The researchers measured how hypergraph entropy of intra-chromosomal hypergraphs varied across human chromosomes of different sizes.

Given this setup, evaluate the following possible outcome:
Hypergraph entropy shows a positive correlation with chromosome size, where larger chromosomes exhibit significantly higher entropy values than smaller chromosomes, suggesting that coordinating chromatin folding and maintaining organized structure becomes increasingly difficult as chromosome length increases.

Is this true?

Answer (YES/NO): YES